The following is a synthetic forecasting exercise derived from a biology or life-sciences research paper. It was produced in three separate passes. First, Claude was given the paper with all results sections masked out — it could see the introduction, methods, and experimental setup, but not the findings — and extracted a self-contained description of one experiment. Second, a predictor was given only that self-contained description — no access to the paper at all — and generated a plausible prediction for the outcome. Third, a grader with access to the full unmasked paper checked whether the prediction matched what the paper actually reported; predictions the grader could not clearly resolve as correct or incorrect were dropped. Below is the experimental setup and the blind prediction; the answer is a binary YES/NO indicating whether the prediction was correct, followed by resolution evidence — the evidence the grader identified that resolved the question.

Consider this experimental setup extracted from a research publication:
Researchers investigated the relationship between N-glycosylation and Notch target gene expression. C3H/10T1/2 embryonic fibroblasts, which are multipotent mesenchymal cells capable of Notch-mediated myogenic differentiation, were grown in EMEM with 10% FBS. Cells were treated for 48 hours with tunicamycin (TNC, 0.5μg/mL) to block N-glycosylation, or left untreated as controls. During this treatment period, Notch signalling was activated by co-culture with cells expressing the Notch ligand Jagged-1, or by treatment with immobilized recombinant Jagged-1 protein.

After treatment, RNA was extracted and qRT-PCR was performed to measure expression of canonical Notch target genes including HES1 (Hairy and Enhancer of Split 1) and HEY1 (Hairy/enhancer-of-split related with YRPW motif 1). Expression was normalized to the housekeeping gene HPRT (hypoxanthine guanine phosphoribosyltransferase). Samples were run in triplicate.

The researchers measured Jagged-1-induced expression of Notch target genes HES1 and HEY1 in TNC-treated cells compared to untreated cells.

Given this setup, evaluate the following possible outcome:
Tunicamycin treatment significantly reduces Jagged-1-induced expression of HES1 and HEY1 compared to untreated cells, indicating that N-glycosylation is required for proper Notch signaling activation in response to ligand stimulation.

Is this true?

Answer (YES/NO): YES